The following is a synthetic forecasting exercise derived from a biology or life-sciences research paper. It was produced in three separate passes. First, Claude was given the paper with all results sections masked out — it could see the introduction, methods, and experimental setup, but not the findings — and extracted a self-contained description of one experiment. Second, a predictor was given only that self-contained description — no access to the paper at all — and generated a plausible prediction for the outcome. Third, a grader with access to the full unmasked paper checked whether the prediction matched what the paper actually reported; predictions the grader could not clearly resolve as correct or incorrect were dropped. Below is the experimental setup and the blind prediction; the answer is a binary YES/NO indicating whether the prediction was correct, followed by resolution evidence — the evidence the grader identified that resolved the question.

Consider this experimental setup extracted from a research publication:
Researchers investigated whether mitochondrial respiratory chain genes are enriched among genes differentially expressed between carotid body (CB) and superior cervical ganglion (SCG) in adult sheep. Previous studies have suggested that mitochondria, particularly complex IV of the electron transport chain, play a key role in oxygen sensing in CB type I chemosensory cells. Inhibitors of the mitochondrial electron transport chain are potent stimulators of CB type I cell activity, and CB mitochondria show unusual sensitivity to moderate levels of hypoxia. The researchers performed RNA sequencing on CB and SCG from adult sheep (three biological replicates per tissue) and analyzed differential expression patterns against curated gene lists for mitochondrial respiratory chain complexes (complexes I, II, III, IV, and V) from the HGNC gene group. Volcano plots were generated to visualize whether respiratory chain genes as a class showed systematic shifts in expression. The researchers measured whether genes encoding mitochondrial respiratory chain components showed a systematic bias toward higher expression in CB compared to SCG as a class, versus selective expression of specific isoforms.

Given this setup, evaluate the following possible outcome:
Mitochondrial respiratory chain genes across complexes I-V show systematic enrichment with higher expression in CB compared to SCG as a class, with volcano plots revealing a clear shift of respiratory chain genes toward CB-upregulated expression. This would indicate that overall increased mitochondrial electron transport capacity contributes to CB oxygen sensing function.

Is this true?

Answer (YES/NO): NO